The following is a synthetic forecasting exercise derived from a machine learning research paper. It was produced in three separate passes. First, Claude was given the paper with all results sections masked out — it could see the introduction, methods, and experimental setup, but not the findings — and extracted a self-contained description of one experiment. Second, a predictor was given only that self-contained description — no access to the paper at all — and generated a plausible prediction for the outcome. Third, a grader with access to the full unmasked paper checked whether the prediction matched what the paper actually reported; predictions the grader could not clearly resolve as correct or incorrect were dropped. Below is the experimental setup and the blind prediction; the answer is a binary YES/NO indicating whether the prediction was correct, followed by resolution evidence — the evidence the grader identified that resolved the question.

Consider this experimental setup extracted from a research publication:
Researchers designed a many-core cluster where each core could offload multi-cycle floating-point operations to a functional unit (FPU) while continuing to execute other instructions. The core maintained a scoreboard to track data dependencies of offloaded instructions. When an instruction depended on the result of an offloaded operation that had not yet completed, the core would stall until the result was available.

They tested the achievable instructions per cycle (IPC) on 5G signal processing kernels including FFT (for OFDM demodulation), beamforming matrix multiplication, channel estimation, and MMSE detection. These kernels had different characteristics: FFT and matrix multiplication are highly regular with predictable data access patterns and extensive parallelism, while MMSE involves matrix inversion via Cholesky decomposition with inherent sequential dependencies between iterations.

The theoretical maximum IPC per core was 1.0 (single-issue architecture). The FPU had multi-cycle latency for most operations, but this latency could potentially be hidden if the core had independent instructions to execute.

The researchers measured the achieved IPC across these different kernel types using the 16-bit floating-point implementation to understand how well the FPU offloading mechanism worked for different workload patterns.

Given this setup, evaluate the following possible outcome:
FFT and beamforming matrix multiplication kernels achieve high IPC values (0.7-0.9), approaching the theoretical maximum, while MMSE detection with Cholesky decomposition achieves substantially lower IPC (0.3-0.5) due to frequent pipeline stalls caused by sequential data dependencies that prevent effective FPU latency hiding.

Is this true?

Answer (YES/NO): NO